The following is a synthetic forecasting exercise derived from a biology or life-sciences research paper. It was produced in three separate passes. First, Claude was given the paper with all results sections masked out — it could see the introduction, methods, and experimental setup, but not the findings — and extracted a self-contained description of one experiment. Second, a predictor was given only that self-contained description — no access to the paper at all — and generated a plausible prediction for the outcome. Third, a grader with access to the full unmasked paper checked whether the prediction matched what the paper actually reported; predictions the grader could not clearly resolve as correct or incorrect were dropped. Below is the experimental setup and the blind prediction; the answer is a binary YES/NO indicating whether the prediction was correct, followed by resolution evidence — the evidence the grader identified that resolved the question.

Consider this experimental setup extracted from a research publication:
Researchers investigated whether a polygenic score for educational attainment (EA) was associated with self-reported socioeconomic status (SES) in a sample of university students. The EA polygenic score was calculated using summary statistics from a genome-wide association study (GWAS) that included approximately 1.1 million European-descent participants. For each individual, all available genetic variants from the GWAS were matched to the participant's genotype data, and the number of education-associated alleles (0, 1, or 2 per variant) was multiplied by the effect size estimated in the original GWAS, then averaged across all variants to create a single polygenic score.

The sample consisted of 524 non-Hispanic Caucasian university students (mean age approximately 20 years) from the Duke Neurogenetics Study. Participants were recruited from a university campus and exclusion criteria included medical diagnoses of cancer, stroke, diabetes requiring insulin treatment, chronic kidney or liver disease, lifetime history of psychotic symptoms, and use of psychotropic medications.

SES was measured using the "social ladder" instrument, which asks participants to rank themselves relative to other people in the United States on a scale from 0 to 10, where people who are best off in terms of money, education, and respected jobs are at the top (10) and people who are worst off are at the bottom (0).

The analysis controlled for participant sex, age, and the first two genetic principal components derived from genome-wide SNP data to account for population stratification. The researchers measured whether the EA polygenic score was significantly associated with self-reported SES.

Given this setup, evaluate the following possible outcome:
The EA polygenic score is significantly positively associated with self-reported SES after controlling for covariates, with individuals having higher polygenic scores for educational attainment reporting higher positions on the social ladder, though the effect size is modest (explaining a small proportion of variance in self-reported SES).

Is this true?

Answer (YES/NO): YES